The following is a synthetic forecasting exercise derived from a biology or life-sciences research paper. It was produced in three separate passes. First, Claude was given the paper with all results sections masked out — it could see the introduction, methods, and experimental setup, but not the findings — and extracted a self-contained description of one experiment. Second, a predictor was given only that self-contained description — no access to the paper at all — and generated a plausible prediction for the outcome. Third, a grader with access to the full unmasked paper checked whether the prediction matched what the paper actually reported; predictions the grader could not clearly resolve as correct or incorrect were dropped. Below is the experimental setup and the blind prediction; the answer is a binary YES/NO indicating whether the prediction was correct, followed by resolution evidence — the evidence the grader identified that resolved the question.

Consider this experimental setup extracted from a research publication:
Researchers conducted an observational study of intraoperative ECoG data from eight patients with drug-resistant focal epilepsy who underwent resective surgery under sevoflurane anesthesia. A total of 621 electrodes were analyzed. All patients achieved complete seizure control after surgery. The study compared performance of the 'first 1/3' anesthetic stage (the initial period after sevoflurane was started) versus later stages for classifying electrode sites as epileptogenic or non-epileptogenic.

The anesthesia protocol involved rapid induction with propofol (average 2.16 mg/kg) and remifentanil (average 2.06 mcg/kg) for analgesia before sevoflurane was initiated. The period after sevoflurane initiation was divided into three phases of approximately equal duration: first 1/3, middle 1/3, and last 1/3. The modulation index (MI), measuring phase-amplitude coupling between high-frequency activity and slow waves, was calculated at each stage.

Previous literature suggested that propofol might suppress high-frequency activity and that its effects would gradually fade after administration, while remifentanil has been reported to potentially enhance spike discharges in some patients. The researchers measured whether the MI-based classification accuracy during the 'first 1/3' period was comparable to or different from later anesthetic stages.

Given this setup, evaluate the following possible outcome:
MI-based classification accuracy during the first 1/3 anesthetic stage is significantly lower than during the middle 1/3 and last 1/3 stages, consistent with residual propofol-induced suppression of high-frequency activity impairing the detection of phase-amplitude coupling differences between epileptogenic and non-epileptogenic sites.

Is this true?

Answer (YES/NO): YES